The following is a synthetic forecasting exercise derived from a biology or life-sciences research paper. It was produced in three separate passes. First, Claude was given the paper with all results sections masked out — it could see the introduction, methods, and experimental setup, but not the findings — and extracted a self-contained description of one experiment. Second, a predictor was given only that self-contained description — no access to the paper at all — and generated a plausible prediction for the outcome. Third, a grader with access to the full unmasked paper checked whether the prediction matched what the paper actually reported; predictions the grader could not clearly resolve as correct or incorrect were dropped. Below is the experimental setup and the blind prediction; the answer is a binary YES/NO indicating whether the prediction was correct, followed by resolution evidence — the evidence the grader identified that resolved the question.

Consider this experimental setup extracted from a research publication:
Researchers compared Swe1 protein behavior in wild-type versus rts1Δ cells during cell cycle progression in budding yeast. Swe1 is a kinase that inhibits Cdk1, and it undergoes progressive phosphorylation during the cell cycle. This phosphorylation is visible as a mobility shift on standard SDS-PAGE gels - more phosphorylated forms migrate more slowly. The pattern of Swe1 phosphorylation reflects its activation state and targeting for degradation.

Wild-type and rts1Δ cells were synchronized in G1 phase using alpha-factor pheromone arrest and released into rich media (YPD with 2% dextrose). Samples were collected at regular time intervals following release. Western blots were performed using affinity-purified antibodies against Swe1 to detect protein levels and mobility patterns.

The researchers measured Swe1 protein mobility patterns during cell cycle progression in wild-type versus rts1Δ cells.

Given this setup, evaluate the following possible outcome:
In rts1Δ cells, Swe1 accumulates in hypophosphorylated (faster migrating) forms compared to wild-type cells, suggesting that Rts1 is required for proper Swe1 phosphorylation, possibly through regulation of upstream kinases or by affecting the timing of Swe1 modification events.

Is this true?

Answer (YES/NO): NO